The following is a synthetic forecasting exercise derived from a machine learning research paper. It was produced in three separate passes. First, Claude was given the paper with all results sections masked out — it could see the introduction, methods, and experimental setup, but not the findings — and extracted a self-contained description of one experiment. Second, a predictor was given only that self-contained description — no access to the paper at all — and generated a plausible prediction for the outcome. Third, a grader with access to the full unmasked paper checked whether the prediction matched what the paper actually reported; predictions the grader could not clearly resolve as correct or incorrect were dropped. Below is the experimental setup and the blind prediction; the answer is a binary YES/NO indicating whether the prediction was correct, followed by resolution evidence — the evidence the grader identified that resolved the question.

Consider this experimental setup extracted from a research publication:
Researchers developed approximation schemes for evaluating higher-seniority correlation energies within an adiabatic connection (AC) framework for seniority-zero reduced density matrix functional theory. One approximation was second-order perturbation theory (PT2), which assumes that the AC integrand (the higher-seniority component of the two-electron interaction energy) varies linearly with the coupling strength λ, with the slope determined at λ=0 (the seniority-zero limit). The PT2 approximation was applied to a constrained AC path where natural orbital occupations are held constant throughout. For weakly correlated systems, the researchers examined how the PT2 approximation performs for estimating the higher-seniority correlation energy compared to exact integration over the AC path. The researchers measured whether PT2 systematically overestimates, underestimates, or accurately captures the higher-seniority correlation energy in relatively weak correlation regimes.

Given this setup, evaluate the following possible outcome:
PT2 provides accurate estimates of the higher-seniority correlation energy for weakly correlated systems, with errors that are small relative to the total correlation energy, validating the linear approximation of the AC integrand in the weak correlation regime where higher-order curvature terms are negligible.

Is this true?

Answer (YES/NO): NO